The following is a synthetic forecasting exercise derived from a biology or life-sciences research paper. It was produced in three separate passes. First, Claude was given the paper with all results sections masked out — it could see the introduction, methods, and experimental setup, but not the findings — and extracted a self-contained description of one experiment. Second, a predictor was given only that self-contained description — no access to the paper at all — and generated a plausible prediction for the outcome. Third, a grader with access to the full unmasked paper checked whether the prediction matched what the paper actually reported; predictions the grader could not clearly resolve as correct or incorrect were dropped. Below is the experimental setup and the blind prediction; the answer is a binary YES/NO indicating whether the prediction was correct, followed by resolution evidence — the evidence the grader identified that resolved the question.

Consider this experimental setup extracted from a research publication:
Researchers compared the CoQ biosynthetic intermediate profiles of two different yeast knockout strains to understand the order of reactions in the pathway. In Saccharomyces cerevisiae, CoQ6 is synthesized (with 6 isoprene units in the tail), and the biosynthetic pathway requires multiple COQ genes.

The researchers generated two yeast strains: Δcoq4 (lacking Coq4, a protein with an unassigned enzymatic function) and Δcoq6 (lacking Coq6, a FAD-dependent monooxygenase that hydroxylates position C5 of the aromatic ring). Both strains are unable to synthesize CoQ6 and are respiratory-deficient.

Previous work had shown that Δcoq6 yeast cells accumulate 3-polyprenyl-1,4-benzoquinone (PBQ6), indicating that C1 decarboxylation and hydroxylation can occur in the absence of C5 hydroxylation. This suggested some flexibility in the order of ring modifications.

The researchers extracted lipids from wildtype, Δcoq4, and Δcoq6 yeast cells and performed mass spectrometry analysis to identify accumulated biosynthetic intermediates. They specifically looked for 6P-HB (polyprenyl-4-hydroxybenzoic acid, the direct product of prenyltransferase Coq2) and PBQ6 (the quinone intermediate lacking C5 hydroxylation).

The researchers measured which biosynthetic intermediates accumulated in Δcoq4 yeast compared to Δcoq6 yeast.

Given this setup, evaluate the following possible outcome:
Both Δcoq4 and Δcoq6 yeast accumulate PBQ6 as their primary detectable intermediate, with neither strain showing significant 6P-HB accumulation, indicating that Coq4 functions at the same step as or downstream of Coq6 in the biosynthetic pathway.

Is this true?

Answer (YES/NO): NO